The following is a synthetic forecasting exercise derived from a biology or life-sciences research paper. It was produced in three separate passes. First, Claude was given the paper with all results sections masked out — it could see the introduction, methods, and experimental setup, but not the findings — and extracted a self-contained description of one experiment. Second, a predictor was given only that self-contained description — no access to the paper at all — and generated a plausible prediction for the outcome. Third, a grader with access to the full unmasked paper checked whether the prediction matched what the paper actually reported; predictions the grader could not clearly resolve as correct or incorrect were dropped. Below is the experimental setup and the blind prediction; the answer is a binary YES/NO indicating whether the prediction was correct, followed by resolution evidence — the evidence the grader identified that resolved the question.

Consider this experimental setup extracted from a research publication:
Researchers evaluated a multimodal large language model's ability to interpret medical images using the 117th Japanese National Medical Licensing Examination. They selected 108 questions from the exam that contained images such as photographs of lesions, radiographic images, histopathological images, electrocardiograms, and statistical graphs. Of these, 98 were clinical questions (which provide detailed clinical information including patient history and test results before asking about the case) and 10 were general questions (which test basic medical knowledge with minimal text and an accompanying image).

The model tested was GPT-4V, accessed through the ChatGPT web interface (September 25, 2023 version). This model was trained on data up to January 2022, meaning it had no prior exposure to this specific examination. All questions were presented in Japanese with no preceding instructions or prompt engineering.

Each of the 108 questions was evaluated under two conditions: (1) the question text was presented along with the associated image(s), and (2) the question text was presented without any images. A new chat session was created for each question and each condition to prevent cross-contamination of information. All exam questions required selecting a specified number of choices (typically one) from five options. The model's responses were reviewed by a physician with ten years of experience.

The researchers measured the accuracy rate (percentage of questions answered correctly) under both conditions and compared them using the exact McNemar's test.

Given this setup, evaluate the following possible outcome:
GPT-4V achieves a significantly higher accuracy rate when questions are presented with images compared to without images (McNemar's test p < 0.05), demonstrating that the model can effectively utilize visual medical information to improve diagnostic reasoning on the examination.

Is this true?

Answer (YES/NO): NO